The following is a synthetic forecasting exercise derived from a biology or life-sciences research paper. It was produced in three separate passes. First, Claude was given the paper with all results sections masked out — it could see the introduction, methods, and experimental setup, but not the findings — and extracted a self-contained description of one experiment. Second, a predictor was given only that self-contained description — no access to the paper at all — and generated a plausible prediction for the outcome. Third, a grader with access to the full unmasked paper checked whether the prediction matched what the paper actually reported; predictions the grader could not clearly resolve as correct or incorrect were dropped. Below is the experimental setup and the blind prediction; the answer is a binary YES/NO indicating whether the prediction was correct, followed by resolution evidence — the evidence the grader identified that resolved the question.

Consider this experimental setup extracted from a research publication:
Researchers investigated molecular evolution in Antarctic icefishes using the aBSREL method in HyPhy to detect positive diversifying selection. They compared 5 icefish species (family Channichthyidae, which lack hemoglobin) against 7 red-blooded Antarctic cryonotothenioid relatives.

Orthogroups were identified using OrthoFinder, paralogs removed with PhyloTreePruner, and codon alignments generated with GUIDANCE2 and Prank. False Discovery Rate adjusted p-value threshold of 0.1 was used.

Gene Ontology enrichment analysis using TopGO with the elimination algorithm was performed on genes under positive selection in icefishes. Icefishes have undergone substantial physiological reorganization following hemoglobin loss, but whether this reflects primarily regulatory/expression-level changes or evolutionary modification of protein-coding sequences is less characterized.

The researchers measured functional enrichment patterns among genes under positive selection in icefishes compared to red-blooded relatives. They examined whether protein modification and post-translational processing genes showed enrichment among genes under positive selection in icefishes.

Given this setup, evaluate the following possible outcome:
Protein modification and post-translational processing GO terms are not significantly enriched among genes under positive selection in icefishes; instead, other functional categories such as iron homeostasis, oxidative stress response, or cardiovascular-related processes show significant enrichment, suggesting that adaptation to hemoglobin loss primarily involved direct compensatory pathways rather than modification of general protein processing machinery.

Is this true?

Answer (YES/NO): NO